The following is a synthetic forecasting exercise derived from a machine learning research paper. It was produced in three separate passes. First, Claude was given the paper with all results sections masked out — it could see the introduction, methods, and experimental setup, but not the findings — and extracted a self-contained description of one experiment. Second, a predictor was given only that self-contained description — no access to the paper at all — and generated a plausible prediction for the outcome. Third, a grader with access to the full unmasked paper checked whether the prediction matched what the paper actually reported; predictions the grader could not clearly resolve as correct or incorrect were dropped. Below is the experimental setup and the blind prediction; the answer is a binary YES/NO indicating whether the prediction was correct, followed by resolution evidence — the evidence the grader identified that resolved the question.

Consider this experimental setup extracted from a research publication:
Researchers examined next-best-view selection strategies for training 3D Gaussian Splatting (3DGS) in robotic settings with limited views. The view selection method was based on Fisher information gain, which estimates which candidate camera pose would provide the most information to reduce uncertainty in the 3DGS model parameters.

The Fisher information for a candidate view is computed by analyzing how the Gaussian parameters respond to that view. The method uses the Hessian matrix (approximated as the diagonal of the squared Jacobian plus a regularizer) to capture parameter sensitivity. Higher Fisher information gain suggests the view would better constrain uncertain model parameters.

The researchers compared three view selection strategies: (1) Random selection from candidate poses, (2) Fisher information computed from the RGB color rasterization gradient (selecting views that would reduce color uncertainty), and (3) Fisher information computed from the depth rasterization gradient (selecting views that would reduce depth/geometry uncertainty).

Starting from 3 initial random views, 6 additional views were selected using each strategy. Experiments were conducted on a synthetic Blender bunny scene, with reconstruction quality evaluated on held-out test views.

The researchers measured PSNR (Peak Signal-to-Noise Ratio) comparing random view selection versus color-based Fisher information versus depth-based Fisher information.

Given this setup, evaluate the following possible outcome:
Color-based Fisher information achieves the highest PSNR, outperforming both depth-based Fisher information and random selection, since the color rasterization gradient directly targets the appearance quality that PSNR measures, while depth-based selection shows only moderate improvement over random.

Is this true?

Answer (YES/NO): NO